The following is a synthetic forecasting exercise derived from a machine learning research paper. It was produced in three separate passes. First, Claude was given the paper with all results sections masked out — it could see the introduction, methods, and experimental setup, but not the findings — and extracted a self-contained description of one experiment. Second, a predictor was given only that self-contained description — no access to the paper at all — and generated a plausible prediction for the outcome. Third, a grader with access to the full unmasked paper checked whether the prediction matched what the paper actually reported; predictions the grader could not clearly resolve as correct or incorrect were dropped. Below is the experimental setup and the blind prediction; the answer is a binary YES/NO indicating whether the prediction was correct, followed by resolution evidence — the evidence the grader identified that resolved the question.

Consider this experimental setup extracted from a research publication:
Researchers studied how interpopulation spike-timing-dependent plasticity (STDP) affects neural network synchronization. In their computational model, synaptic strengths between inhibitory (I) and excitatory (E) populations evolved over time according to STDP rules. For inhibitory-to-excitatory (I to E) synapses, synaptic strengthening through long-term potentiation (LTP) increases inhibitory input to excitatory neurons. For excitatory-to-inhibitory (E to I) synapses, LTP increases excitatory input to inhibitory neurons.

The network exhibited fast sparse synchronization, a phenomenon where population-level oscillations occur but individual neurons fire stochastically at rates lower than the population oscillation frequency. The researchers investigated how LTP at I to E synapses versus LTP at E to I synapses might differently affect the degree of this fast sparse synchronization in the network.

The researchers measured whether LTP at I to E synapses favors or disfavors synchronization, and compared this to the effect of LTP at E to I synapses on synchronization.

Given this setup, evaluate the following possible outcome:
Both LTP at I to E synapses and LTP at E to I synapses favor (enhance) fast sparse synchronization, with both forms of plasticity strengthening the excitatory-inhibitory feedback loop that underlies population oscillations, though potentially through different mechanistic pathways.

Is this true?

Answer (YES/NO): NO